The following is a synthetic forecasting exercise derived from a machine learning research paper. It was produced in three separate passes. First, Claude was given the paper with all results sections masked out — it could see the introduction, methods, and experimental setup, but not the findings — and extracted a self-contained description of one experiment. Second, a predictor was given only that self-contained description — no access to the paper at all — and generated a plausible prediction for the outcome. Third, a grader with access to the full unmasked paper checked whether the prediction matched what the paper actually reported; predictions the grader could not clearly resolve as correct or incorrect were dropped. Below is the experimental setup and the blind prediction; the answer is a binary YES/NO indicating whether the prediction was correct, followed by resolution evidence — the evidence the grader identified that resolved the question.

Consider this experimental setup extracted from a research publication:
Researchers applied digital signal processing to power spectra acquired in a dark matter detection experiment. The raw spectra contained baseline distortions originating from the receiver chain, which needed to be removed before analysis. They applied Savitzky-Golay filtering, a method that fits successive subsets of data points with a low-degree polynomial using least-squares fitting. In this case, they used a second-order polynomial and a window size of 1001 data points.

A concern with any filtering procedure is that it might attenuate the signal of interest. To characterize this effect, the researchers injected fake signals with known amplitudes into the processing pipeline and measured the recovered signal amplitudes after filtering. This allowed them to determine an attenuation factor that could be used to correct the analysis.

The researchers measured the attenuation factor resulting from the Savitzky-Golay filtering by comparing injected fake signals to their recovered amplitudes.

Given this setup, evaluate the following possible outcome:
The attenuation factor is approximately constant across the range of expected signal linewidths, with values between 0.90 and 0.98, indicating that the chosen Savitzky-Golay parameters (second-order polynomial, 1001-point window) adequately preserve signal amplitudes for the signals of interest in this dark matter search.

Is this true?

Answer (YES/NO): NO